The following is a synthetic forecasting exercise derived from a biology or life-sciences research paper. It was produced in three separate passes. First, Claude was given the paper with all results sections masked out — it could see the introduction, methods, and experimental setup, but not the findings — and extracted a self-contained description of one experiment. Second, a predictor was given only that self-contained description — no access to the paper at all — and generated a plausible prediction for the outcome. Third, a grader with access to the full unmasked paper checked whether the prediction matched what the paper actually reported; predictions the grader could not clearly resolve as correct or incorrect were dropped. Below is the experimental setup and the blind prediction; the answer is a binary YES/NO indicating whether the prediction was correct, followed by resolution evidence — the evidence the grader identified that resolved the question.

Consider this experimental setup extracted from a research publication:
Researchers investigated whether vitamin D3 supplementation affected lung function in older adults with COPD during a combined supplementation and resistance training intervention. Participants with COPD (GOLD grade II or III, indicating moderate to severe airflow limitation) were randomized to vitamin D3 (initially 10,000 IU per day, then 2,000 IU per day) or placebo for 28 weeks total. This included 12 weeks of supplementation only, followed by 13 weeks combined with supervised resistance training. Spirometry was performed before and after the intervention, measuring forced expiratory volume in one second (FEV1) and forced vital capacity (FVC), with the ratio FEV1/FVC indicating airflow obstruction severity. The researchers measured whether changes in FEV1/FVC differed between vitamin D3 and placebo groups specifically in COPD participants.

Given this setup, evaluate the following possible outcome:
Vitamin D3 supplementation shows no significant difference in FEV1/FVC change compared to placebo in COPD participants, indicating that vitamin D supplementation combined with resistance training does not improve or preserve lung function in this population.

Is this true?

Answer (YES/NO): NO